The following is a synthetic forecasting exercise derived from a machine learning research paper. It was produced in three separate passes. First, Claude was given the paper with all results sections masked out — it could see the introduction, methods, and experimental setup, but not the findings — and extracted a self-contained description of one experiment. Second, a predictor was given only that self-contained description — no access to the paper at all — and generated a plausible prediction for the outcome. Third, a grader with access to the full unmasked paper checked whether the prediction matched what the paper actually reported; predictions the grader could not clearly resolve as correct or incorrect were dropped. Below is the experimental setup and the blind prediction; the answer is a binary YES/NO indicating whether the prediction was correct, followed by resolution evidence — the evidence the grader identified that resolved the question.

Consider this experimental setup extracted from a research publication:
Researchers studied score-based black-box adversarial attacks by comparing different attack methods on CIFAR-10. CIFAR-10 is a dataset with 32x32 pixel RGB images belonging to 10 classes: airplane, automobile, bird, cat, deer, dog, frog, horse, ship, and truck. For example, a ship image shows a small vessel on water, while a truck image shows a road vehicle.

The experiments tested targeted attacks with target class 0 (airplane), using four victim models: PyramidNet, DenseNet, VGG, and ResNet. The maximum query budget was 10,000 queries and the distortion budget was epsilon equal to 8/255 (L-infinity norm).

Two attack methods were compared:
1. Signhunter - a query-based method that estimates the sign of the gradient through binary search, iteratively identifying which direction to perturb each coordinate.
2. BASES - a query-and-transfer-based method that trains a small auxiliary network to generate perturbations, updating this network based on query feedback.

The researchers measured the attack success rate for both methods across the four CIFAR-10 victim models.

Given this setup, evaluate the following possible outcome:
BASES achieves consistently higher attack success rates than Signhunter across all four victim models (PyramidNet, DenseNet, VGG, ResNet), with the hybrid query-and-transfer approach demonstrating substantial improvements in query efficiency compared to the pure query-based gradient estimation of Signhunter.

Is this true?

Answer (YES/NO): NO